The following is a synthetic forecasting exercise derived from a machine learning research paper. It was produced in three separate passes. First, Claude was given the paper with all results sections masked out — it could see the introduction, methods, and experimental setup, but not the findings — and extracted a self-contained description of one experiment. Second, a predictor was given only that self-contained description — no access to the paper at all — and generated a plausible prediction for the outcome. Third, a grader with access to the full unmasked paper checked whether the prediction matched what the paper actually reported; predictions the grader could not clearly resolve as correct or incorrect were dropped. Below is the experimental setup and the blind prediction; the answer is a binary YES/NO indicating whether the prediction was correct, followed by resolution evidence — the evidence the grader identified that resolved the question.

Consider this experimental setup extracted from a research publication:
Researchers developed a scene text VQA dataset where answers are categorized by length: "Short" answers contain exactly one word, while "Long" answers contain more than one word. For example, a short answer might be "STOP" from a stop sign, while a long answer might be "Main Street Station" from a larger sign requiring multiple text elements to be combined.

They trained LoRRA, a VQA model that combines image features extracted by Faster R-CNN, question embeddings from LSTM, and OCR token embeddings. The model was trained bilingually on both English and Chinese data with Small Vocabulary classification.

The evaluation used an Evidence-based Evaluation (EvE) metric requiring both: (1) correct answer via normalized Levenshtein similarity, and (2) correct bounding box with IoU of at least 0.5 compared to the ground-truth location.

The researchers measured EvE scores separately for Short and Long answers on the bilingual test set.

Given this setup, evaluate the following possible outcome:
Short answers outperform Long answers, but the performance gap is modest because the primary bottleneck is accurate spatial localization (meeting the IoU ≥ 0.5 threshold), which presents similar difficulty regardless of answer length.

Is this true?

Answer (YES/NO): NO